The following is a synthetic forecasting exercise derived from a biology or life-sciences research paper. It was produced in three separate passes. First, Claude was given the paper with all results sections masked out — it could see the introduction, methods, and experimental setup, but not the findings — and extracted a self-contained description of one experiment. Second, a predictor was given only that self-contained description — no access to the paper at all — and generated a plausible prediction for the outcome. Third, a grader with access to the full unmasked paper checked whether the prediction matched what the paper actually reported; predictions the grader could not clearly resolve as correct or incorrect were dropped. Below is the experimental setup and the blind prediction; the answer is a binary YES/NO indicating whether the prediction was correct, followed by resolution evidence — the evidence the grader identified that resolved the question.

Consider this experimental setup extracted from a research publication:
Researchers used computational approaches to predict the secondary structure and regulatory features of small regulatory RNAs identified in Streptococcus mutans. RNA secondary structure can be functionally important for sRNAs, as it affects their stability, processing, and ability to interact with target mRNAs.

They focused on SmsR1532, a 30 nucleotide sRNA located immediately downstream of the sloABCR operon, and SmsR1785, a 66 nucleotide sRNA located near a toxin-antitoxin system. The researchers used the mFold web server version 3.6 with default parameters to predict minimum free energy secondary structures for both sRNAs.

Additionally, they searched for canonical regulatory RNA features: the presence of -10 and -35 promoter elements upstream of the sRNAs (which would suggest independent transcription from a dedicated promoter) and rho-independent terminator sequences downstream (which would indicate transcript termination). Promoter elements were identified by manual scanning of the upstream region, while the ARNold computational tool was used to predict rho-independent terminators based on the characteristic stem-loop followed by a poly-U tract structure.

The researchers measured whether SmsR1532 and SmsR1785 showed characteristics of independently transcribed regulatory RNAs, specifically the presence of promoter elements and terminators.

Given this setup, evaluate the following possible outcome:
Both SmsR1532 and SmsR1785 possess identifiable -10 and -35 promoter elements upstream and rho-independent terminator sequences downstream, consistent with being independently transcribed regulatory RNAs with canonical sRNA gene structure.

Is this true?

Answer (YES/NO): YES